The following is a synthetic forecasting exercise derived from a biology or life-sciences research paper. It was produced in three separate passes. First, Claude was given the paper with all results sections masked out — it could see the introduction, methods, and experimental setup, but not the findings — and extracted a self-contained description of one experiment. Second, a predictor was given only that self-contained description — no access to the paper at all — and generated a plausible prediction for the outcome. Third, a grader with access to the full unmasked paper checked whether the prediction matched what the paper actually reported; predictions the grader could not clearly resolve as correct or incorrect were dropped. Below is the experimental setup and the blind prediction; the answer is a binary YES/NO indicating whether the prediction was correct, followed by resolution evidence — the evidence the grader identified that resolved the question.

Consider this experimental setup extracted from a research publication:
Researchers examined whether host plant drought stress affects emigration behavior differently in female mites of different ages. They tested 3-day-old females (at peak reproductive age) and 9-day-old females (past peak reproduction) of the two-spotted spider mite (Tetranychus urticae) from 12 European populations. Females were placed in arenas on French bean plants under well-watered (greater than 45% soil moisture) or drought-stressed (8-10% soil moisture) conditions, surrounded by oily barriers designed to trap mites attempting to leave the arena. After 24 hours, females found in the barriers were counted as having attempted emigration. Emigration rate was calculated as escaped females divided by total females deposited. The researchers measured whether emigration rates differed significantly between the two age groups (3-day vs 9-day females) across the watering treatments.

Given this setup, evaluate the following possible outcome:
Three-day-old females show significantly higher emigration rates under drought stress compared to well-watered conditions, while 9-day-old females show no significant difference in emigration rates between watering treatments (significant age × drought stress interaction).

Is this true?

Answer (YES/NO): NO